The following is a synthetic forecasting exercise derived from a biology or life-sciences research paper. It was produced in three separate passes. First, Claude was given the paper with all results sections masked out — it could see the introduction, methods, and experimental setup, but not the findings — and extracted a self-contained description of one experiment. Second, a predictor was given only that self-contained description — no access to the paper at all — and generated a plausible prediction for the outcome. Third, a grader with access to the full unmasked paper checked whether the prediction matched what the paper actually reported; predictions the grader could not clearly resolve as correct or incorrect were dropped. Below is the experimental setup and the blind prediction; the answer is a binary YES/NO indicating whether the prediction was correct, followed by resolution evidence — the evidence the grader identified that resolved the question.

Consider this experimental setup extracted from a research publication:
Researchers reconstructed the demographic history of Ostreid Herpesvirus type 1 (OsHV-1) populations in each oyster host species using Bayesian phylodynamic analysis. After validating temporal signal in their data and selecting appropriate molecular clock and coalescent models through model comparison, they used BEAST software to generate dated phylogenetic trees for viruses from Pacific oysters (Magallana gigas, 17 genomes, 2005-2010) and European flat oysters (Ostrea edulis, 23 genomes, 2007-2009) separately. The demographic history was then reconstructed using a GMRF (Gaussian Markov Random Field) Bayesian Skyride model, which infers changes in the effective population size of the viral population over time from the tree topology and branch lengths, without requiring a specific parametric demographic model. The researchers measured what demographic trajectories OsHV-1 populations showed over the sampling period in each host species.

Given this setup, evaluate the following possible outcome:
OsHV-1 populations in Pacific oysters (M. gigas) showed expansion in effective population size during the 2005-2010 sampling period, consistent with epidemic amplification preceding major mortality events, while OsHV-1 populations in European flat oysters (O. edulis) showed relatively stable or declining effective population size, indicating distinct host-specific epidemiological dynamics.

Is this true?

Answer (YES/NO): NO